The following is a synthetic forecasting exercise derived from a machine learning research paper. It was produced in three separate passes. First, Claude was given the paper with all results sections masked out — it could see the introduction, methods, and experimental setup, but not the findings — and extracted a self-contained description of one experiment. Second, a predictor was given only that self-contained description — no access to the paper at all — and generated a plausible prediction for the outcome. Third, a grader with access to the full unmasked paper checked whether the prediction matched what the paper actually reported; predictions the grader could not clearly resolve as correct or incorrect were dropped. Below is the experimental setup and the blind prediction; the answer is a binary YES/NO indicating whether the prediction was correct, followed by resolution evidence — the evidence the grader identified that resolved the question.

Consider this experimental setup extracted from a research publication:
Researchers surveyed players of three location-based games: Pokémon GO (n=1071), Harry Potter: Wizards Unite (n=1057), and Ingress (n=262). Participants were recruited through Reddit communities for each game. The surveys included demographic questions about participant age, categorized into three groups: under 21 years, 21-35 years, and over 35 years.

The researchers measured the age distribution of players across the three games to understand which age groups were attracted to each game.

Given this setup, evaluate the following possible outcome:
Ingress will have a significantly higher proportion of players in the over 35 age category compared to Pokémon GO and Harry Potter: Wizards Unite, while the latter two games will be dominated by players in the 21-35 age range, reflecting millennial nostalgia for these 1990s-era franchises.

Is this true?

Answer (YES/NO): YES